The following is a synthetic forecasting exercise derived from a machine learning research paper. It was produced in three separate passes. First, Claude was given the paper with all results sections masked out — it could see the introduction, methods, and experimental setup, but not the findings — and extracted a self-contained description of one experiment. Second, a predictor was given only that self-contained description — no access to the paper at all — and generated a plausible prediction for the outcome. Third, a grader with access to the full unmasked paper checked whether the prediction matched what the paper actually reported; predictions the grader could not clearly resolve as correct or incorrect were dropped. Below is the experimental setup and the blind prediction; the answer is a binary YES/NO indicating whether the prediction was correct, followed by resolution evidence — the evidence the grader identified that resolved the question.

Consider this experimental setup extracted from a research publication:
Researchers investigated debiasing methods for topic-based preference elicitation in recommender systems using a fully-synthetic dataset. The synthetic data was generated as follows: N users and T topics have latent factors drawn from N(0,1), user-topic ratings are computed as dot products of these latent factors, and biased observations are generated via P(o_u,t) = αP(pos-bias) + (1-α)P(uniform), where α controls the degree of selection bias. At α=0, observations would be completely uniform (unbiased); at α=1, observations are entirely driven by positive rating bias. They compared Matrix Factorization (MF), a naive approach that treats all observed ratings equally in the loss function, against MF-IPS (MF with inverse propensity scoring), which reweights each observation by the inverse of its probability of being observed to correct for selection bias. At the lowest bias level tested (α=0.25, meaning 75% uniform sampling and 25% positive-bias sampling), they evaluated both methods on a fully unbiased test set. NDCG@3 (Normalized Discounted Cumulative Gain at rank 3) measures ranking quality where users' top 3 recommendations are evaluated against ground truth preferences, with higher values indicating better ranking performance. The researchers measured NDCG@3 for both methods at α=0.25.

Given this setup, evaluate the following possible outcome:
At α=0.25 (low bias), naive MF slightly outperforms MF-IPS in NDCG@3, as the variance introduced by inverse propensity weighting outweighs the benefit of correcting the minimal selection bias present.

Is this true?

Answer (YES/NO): YES